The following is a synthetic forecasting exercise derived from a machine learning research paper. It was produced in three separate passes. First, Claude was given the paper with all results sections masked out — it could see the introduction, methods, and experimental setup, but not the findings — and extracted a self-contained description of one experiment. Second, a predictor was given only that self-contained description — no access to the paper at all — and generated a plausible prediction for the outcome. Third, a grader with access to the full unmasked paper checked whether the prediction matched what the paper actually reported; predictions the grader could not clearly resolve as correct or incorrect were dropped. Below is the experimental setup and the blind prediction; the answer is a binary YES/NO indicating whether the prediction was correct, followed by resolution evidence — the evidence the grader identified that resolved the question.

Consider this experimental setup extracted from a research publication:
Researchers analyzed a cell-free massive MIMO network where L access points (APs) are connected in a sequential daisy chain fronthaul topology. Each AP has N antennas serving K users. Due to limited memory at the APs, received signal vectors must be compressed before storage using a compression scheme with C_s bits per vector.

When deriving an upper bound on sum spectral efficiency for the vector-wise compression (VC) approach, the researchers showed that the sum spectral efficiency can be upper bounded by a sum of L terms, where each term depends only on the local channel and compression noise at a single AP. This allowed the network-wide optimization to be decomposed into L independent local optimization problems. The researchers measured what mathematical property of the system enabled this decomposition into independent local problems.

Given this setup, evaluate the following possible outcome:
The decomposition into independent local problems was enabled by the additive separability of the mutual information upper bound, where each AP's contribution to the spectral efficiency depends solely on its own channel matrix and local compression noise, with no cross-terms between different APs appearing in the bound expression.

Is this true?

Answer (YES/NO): YES